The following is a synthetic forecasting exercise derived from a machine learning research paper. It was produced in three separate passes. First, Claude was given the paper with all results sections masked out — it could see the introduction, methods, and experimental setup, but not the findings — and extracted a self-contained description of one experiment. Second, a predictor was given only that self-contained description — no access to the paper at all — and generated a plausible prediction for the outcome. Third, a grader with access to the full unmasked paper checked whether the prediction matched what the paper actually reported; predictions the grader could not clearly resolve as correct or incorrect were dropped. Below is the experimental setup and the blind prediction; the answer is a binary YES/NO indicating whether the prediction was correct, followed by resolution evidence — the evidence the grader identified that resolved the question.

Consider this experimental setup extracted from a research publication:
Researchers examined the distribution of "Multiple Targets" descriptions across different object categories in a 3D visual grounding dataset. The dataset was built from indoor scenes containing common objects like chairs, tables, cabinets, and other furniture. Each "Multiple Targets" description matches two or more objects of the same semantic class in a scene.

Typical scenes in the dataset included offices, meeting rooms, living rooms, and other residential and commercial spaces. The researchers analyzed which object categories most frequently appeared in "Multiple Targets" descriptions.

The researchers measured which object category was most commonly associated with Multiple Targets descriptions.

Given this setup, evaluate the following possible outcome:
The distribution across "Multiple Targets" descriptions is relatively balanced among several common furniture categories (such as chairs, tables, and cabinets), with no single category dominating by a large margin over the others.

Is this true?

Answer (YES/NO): NO